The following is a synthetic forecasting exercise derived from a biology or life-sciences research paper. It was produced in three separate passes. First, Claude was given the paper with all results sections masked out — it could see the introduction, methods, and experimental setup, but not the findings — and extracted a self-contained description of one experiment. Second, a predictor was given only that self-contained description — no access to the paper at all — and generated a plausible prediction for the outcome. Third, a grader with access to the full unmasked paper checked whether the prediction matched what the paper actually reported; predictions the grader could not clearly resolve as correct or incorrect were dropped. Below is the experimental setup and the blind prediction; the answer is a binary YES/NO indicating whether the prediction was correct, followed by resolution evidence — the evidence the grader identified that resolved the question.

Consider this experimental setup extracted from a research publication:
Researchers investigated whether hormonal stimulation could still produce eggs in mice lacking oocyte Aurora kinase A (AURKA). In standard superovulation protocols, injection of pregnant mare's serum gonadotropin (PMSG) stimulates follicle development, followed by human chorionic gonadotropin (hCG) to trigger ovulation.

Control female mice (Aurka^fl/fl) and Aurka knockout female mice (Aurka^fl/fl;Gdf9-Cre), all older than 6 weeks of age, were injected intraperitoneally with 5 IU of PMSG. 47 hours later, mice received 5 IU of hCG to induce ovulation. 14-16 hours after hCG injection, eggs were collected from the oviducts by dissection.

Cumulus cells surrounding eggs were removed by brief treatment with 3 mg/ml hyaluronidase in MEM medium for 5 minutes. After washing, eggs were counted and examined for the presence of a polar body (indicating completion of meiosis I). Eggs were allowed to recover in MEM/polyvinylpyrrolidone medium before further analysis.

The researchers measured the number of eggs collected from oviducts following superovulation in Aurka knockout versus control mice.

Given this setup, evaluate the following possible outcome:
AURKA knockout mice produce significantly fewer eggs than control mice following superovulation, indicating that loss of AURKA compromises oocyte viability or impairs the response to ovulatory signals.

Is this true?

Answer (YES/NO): NO